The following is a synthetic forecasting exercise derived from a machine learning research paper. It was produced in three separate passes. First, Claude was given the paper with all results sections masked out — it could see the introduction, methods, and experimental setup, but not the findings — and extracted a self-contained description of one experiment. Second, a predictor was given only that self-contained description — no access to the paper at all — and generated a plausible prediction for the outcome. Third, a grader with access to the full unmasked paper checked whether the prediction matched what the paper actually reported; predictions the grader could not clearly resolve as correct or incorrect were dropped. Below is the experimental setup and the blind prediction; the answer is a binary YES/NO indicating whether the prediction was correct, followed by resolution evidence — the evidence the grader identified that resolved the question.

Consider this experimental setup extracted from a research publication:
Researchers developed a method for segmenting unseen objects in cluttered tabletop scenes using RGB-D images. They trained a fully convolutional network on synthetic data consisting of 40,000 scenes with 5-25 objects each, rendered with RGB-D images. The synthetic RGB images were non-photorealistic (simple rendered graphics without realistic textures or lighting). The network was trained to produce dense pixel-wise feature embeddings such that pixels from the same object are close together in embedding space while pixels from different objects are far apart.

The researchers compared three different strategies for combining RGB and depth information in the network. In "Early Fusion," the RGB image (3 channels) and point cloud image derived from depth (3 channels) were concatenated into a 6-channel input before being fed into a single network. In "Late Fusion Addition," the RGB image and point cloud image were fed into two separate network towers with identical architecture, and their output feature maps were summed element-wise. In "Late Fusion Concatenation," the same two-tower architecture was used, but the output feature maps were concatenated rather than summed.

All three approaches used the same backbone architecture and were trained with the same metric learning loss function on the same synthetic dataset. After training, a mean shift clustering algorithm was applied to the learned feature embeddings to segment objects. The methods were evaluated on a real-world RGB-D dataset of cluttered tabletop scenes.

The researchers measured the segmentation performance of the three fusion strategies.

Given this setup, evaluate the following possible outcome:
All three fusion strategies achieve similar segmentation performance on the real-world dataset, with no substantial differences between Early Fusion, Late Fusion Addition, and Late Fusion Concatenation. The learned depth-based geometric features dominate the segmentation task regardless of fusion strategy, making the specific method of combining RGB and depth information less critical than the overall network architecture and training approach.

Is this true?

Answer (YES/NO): NO